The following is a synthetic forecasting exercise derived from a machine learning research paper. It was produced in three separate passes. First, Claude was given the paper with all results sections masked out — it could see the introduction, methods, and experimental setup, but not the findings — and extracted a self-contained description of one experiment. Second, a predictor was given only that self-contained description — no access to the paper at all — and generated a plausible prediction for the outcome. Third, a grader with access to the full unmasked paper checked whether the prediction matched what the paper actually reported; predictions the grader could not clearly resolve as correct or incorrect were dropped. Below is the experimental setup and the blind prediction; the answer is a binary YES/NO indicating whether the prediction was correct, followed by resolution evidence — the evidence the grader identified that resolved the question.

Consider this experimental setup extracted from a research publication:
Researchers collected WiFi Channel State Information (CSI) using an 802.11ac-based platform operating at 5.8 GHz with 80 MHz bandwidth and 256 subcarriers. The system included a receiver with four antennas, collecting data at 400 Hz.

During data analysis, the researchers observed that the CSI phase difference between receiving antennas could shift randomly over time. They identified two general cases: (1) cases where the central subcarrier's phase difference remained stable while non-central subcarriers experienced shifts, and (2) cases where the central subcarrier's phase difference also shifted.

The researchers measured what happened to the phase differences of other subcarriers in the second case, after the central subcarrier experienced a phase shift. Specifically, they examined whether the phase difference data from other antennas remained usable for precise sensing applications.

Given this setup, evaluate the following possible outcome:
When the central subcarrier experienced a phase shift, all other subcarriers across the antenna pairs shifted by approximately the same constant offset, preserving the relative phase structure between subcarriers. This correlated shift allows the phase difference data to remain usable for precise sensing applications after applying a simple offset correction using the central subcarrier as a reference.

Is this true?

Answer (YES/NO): NO